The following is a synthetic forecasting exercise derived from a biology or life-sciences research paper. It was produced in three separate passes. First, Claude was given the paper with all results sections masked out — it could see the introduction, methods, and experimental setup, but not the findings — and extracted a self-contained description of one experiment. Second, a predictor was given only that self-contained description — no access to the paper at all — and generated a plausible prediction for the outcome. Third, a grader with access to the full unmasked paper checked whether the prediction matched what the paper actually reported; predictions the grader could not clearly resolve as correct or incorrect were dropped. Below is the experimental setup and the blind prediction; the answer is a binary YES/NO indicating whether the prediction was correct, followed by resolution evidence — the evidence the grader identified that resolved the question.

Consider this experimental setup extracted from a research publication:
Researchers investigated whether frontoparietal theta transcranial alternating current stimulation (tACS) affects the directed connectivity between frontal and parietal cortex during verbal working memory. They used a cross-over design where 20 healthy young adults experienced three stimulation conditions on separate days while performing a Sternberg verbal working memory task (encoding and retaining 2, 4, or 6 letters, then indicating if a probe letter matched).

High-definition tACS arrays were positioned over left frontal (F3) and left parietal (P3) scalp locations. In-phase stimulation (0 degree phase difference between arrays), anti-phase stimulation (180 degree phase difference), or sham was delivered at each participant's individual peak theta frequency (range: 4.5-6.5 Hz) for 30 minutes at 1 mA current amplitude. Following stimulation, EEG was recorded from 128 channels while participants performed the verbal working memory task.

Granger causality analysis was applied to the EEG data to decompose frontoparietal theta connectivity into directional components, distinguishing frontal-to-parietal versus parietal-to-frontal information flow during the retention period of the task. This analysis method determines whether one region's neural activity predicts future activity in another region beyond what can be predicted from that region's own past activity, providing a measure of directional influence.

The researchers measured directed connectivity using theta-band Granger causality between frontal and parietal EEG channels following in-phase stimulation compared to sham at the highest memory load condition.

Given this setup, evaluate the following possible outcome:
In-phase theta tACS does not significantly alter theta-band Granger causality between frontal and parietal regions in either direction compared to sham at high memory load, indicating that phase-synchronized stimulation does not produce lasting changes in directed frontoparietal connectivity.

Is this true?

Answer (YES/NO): NO